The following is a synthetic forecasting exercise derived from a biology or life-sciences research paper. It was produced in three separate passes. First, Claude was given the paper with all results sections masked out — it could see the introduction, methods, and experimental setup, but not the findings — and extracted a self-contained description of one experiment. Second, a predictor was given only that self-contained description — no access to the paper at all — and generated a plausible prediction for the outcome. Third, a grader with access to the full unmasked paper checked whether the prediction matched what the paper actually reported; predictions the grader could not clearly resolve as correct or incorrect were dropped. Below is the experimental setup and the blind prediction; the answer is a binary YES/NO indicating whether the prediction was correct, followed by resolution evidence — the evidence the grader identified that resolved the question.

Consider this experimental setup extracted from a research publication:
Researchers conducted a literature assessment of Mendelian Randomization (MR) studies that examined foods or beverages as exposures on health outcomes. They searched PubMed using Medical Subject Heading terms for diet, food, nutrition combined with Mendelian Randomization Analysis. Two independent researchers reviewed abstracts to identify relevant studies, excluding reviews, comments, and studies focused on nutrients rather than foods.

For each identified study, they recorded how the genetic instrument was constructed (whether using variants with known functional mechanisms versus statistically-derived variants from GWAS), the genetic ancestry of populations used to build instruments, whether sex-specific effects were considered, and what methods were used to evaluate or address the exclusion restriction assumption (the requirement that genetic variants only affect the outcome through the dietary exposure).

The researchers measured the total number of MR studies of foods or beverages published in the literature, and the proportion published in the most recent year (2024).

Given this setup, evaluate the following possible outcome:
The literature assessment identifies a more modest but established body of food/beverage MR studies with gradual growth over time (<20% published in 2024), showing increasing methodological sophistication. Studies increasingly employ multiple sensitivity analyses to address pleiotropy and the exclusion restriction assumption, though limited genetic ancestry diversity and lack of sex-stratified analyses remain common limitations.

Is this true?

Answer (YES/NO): NO